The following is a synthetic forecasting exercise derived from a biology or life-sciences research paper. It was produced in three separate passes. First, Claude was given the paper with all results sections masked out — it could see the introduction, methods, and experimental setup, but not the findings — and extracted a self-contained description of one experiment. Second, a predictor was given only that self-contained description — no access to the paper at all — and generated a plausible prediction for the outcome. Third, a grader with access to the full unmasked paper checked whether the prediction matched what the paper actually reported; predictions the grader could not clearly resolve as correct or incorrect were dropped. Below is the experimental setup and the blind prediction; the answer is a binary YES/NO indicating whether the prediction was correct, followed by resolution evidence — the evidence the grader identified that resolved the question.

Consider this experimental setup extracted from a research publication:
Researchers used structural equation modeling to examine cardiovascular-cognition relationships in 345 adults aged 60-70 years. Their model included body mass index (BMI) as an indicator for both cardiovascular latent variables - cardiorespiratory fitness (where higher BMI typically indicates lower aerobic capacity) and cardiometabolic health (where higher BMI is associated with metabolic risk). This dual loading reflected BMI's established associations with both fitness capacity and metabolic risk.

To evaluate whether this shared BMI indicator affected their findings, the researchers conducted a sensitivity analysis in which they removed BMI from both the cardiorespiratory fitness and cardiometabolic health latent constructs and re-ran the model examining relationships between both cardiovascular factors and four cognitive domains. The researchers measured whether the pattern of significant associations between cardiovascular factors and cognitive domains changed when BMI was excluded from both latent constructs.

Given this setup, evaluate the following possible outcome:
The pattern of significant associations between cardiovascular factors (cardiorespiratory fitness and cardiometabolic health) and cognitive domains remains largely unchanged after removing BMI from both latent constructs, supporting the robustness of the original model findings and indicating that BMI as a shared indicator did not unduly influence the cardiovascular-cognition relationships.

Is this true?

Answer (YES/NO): NO